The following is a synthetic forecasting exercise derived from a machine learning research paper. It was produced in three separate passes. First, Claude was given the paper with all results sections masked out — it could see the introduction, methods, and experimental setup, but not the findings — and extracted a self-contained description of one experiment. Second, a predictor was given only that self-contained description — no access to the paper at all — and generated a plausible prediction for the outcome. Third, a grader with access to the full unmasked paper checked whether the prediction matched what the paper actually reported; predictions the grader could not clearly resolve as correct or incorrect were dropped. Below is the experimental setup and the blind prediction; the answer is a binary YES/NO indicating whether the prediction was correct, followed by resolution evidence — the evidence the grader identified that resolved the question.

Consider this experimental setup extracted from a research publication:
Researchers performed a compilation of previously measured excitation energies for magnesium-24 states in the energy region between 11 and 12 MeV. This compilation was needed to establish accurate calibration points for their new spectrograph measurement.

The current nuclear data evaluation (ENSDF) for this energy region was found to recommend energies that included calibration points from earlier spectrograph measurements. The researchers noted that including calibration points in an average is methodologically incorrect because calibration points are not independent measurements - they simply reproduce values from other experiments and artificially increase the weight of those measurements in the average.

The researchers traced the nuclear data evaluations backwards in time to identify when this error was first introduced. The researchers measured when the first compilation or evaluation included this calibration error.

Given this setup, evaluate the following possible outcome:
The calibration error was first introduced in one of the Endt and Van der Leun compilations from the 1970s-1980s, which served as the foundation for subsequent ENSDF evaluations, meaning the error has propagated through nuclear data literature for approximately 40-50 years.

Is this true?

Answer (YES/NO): YES